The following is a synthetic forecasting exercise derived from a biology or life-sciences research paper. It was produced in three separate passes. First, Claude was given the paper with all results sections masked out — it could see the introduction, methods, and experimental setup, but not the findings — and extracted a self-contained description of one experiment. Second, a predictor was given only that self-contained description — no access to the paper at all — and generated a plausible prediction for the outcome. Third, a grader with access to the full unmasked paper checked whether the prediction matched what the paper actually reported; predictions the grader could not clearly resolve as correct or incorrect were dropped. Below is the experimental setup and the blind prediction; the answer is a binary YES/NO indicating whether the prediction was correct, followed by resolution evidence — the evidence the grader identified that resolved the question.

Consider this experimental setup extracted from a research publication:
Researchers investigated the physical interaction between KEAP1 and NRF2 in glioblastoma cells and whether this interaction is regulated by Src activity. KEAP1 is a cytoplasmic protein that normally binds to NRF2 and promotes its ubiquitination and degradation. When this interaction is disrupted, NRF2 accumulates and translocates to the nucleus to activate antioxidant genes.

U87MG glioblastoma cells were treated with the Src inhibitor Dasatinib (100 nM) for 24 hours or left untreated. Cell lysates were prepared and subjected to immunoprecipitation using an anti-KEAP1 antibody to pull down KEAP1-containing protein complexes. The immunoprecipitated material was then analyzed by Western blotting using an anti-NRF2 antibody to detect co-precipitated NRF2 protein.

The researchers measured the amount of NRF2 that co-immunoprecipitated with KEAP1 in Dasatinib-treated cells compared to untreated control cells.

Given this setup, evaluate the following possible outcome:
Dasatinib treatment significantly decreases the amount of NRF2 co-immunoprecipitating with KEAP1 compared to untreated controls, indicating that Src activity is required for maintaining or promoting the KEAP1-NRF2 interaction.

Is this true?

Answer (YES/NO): NO